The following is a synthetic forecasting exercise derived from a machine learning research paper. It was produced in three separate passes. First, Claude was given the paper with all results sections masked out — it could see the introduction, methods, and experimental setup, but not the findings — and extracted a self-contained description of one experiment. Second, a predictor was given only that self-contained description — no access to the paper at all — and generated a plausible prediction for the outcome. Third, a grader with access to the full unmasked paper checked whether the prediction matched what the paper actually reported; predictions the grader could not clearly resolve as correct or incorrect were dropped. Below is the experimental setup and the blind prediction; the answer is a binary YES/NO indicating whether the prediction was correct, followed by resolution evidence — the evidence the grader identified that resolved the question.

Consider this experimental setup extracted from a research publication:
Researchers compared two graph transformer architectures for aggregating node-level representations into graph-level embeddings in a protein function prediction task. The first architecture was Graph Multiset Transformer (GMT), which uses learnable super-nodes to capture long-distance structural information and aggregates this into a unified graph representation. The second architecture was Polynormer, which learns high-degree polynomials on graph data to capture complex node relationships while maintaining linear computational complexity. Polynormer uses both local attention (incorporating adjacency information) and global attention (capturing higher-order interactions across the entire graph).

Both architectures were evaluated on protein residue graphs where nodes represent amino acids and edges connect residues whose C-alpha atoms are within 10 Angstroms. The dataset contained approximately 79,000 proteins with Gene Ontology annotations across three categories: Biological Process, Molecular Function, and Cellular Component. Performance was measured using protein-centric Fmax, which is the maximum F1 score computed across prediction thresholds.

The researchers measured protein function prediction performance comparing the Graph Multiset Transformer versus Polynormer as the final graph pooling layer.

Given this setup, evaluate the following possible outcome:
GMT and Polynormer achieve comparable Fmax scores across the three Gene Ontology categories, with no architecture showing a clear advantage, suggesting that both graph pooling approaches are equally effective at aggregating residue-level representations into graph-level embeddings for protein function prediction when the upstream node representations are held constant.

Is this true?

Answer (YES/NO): NO